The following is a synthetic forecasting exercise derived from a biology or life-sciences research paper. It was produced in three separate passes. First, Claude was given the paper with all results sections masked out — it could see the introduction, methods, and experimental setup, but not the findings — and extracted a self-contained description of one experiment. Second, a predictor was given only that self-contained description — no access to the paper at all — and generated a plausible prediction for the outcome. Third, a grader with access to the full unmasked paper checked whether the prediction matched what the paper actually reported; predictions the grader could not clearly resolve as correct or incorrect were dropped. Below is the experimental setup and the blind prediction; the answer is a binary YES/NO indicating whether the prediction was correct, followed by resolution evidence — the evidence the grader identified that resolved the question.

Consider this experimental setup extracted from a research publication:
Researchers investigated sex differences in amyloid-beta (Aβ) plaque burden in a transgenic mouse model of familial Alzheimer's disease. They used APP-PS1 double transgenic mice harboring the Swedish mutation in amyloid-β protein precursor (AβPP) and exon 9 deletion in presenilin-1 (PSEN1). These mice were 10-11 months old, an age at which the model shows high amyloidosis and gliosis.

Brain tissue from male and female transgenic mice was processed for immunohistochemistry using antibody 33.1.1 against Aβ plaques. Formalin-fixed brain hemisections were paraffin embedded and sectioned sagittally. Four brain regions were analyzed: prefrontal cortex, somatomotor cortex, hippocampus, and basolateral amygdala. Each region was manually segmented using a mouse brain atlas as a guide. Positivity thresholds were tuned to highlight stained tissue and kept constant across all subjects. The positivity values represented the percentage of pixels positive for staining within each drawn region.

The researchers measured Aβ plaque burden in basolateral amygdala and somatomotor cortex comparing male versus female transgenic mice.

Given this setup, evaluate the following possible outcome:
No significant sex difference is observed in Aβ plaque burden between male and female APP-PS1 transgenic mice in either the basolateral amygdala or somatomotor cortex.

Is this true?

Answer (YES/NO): NO